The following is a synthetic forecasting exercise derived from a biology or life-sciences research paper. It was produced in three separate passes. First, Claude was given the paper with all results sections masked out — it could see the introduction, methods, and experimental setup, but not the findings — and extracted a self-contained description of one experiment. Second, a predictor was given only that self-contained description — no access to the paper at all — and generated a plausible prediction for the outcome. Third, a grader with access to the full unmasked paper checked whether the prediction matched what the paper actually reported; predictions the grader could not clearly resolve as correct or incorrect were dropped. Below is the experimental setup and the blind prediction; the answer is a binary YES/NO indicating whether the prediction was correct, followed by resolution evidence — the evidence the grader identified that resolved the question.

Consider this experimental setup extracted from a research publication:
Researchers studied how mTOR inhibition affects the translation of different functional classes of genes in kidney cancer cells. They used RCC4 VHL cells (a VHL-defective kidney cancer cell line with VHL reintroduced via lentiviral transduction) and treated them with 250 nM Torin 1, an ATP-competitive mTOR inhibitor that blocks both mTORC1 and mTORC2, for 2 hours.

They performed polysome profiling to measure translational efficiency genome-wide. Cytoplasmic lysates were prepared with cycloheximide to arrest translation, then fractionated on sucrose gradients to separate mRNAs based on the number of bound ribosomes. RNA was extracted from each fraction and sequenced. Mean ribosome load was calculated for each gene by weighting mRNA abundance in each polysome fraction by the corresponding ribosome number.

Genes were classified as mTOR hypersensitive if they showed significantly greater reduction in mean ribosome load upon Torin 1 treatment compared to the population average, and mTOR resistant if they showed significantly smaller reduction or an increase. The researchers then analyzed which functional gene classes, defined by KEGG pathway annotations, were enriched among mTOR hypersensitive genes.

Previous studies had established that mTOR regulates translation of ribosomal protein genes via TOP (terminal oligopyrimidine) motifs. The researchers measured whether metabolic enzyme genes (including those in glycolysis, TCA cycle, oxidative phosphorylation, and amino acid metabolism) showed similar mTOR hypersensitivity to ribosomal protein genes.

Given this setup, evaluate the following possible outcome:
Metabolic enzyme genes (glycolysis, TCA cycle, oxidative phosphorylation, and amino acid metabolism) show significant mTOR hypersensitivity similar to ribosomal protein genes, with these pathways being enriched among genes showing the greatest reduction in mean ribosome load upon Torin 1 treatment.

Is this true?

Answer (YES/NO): YES